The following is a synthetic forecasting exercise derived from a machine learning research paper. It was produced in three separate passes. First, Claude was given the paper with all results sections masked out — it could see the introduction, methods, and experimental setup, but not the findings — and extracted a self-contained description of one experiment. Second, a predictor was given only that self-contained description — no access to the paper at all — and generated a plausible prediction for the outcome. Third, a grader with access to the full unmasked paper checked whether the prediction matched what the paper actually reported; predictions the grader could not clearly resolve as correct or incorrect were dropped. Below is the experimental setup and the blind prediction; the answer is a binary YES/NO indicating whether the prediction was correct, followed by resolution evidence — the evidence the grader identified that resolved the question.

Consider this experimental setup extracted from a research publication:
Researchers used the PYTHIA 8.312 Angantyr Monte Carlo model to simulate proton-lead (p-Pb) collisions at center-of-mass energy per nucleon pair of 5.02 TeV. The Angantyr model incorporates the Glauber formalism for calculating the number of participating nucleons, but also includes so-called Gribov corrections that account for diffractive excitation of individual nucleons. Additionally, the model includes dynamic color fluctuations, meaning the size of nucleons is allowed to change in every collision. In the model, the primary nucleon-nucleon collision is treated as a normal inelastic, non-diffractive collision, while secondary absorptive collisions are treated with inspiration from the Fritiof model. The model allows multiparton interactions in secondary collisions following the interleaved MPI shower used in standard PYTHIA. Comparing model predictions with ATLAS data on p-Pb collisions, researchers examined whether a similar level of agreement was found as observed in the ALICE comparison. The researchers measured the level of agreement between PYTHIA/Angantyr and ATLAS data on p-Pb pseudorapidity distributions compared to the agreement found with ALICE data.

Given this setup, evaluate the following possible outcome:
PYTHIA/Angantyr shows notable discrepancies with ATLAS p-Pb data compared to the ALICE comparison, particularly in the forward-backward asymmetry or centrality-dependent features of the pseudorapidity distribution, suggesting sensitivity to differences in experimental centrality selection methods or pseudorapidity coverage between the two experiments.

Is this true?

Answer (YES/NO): NO